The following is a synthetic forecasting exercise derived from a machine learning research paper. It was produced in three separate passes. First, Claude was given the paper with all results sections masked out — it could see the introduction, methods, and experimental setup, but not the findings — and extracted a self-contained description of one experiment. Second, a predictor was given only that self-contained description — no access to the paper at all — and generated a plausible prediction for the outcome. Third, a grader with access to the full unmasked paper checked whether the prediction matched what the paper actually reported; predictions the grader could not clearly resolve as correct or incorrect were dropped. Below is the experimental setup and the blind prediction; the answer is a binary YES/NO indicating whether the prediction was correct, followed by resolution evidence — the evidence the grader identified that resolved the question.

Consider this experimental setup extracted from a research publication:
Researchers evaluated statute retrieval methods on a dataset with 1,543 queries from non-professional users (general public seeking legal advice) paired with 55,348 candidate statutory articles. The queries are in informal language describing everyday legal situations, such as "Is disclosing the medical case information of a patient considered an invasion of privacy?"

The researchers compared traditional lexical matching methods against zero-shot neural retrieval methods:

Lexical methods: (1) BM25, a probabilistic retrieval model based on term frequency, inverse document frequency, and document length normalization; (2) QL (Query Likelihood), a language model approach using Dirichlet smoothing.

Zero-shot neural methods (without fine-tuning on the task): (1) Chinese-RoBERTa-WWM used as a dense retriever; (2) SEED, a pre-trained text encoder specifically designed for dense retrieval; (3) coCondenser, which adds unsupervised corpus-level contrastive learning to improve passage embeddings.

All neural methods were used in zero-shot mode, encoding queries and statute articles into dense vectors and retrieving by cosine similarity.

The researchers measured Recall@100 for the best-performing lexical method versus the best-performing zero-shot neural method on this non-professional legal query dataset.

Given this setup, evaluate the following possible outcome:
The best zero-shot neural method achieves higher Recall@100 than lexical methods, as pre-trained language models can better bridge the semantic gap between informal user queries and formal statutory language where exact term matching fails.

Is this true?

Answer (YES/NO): YES